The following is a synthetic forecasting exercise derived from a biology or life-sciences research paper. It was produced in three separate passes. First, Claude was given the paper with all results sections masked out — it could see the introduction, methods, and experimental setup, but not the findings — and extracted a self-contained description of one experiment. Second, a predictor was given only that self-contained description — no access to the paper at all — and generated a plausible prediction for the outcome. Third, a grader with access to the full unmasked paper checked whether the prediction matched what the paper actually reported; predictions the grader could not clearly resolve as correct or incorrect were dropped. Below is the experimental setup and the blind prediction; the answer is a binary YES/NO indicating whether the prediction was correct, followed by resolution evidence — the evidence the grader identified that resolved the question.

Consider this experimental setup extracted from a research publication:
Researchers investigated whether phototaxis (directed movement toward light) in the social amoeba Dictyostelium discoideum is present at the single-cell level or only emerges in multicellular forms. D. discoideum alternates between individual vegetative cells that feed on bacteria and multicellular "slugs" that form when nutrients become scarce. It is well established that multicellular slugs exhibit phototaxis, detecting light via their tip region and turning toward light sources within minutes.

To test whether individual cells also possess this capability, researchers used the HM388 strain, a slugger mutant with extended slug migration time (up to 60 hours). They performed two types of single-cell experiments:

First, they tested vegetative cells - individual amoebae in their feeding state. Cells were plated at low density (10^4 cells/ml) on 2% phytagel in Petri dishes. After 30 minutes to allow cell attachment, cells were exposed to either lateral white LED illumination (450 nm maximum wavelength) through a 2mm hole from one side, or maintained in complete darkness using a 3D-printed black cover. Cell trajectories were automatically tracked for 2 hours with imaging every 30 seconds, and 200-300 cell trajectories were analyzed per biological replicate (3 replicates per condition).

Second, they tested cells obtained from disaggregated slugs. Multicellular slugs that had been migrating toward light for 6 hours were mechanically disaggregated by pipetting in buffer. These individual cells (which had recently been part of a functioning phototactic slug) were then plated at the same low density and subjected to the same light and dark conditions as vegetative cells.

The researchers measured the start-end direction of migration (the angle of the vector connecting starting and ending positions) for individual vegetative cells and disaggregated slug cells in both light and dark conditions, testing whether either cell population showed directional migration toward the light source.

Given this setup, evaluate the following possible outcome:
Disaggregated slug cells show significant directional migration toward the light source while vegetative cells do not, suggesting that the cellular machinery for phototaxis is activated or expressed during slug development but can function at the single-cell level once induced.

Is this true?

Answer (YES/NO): NO